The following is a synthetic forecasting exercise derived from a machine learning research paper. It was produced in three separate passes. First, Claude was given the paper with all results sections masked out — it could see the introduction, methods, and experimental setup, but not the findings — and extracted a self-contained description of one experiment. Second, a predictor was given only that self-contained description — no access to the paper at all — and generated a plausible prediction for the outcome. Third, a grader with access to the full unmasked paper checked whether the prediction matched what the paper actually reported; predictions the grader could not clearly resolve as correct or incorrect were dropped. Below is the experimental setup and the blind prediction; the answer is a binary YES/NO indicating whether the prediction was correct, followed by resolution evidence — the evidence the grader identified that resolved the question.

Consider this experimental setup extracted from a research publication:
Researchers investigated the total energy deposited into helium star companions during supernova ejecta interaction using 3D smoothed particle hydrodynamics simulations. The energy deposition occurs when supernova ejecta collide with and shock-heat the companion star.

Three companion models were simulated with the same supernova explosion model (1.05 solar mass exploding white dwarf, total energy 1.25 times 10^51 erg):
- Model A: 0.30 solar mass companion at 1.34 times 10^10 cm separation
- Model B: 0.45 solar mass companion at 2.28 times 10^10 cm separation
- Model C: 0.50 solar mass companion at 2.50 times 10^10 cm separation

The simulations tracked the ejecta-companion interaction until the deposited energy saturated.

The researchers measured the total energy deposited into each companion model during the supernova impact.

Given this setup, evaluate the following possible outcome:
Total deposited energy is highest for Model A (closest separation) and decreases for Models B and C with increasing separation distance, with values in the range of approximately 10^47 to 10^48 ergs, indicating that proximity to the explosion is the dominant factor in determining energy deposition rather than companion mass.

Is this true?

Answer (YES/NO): NO